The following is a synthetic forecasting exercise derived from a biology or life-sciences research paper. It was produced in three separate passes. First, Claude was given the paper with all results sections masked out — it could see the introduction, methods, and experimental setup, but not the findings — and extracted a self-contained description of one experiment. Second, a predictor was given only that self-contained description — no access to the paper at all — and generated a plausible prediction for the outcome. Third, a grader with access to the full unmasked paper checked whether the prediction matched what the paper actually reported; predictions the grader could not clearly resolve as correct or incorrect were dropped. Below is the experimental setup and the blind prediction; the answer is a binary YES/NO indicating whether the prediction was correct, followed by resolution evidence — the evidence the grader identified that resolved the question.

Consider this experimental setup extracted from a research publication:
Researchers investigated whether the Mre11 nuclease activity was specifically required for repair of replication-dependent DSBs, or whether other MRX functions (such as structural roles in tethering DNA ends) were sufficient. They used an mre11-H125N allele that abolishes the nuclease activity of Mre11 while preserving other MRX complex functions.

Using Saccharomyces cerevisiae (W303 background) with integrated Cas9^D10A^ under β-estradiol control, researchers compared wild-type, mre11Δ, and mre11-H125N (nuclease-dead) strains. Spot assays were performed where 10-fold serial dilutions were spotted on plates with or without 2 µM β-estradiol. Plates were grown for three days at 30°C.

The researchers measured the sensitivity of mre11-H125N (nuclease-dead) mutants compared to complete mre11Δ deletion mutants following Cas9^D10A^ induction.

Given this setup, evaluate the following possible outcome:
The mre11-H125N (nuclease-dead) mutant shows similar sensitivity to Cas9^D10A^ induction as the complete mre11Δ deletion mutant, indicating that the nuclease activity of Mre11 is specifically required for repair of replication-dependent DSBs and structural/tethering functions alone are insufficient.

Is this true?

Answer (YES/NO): NO